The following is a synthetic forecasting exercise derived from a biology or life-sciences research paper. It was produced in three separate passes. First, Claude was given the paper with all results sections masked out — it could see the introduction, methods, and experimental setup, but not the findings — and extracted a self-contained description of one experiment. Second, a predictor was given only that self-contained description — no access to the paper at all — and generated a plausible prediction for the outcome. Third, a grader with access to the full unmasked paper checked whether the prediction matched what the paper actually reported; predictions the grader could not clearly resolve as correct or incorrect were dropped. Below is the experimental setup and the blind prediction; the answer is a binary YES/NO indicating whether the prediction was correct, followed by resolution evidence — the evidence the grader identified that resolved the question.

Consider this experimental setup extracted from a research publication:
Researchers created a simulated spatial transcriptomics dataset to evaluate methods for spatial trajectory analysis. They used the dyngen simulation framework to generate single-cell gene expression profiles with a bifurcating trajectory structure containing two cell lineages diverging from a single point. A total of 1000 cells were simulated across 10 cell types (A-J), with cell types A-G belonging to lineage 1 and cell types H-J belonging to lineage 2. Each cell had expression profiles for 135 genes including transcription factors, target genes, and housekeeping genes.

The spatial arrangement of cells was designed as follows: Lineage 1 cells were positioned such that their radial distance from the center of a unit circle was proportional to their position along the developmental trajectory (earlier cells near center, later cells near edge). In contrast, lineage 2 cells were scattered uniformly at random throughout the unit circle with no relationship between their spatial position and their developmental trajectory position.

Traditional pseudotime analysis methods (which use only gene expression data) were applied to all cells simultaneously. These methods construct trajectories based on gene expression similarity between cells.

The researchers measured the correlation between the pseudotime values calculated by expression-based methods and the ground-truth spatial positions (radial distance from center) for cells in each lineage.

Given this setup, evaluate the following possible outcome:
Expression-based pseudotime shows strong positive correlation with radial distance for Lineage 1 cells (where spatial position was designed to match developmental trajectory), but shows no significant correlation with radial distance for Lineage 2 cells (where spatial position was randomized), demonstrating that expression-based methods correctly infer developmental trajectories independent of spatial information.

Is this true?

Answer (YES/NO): YES